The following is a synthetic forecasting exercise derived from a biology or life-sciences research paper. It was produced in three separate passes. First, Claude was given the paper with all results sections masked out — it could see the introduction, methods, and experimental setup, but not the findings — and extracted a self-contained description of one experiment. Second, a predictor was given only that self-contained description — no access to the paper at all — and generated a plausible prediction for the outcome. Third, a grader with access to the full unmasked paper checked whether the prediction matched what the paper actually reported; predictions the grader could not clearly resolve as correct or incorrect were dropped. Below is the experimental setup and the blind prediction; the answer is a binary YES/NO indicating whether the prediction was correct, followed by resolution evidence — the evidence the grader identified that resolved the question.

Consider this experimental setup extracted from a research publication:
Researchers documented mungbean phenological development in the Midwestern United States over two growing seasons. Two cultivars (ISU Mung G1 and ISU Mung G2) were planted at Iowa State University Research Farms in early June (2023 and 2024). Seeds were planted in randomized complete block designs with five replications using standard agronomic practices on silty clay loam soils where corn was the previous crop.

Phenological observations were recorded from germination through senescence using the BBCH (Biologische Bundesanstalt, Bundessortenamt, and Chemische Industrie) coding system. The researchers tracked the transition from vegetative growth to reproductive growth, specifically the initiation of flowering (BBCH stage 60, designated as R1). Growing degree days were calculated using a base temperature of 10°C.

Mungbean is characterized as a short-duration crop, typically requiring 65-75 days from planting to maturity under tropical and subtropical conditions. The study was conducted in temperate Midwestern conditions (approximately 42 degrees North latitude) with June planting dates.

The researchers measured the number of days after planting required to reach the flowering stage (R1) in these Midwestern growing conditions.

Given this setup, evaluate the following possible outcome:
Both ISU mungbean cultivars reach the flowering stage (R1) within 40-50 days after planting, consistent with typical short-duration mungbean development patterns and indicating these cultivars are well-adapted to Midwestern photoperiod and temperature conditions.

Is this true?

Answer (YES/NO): YES